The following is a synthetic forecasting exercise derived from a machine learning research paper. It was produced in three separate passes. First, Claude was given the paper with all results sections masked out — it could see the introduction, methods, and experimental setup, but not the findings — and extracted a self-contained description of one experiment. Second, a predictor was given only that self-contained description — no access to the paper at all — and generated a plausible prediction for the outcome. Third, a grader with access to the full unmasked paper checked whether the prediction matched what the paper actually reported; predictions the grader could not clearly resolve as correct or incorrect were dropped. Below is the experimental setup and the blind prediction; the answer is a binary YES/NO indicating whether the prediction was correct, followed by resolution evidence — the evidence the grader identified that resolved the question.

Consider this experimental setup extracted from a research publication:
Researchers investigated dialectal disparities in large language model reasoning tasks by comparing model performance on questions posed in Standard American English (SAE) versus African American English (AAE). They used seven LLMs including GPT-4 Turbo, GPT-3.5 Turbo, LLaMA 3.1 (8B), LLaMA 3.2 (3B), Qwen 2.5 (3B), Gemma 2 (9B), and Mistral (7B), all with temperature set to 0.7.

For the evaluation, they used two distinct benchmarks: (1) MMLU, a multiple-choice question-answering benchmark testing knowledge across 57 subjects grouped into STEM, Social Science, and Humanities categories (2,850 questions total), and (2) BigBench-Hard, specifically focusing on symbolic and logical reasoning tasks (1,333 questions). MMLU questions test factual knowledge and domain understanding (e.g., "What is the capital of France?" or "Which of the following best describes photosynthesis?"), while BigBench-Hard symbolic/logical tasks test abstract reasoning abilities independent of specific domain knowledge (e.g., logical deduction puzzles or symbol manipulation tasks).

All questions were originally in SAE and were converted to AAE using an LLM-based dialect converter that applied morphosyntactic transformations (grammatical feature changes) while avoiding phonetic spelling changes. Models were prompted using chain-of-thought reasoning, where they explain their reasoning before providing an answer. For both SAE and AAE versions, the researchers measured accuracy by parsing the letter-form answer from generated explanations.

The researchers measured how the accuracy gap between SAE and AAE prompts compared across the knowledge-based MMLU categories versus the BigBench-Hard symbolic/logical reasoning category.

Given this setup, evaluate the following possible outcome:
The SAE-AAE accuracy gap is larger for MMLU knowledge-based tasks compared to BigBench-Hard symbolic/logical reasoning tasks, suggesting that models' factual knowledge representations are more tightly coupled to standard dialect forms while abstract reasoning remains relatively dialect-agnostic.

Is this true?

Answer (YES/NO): YES